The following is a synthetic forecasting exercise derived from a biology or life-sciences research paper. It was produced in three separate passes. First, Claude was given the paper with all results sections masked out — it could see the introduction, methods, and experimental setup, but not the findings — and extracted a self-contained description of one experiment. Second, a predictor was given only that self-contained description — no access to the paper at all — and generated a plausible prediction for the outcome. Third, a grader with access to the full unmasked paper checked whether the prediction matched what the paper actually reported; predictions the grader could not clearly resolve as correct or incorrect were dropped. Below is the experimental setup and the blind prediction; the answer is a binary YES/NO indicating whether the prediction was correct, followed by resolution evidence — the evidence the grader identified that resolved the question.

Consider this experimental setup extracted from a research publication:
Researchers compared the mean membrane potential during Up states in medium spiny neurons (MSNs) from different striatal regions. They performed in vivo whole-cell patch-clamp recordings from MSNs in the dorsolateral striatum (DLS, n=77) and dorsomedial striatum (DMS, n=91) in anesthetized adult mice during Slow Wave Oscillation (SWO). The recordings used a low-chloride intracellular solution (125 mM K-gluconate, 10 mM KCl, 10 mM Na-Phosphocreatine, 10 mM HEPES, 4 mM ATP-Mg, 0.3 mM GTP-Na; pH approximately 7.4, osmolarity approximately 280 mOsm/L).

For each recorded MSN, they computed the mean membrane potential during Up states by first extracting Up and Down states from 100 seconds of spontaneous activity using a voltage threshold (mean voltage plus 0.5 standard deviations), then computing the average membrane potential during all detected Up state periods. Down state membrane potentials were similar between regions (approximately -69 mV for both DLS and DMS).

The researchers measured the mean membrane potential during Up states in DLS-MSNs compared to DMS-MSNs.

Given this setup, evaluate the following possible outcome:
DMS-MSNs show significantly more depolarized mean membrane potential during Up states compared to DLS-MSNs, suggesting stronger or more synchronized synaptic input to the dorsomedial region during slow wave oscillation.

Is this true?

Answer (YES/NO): YES